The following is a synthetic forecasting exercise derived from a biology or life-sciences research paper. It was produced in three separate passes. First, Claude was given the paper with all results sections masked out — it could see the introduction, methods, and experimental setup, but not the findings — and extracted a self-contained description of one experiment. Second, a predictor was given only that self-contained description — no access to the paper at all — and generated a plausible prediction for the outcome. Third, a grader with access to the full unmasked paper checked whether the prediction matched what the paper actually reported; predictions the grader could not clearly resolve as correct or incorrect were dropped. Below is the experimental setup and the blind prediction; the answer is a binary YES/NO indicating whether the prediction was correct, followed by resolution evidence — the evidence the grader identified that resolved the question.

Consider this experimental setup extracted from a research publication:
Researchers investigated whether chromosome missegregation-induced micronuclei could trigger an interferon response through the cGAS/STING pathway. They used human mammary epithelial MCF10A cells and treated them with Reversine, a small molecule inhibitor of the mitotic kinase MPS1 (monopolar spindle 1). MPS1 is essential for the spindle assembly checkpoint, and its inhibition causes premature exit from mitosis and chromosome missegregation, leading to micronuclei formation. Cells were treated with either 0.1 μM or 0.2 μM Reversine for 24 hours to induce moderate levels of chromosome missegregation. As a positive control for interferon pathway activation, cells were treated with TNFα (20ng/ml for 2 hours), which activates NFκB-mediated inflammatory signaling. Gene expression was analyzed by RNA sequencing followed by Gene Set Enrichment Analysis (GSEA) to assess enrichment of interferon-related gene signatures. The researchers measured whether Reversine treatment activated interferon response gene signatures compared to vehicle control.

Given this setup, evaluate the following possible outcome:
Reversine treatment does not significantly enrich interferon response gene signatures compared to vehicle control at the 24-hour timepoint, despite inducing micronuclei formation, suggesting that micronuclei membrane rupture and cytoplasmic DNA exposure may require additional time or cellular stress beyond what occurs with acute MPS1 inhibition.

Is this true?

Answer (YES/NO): YES